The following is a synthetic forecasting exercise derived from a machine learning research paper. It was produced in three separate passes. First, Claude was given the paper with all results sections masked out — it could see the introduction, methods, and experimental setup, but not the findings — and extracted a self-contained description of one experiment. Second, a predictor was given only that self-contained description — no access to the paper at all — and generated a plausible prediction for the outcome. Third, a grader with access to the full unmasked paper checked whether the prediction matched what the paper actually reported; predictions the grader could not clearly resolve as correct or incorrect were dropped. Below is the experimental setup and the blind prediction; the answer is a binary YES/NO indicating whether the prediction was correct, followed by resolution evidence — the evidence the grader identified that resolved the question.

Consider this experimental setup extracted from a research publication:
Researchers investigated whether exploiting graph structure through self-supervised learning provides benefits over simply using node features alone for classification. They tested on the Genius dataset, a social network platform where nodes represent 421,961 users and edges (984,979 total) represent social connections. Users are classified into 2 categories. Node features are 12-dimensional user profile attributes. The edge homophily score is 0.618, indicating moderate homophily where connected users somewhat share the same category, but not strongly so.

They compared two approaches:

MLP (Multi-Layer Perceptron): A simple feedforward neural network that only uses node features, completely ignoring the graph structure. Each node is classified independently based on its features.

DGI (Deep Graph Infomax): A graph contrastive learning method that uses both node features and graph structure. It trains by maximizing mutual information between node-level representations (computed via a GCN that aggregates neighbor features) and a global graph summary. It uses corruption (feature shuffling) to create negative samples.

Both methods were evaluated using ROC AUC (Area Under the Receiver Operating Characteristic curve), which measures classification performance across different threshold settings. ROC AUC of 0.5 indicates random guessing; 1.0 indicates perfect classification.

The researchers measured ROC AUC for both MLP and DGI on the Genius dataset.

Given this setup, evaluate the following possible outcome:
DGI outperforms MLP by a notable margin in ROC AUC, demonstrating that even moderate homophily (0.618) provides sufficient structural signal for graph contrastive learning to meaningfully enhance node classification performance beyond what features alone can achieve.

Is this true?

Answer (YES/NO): NO